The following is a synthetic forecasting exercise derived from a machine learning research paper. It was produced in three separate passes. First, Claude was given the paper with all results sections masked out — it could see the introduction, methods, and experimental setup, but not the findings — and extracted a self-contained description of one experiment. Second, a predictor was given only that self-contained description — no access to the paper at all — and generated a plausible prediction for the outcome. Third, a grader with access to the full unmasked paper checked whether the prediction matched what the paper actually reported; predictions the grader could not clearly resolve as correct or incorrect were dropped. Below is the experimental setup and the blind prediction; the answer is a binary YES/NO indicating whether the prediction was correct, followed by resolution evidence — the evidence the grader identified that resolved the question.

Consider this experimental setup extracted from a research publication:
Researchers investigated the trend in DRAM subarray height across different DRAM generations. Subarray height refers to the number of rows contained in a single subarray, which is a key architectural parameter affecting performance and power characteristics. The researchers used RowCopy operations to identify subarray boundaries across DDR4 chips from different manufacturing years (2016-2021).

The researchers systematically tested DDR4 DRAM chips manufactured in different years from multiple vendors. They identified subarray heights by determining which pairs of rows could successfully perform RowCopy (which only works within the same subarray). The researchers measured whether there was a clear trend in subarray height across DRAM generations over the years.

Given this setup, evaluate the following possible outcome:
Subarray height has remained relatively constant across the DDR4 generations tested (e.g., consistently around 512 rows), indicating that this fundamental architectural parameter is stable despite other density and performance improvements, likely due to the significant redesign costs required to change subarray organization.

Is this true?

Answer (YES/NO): NO